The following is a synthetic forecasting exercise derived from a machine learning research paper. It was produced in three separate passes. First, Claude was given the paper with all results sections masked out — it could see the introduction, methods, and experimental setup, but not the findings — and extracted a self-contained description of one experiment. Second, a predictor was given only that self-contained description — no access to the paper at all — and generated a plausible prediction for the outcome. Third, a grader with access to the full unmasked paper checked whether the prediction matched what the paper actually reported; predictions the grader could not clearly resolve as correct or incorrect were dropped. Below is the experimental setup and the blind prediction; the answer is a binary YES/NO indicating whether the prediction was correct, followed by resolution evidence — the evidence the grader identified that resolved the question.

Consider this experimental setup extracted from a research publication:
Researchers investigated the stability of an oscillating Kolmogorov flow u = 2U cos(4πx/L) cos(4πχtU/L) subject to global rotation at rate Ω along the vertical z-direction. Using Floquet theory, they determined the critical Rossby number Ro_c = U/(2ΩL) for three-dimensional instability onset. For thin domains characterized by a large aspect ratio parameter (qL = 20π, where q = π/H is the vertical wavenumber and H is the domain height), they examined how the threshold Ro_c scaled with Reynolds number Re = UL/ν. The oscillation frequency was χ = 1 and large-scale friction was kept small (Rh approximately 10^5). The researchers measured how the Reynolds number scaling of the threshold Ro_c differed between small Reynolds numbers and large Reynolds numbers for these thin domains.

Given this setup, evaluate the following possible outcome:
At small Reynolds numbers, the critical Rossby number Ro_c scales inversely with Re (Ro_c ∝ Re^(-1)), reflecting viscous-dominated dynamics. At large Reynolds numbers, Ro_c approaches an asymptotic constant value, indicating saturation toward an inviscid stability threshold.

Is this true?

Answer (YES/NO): NO